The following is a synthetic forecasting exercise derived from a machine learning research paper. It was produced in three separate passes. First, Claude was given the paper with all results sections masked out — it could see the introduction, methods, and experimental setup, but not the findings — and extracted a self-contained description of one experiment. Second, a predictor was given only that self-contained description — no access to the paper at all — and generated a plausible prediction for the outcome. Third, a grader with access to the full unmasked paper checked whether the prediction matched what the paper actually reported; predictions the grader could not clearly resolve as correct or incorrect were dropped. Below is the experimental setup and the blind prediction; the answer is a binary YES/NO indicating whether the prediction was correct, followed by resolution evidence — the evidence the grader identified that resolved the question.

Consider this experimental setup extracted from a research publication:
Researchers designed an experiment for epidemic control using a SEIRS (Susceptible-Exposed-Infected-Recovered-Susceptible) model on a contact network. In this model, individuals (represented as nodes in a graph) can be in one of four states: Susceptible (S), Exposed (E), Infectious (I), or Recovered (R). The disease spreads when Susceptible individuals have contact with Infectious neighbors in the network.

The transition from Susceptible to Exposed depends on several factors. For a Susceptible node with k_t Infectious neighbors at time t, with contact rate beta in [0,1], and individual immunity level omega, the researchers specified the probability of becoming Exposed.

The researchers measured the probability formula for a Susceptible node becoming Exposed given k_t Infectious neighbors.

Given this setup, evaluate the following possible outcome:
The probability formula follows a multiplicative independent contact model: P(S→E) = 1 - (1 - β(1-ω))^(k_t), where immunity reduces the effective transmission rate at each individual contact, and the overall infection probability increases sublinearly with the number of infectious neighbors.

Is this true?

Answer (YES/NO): NO